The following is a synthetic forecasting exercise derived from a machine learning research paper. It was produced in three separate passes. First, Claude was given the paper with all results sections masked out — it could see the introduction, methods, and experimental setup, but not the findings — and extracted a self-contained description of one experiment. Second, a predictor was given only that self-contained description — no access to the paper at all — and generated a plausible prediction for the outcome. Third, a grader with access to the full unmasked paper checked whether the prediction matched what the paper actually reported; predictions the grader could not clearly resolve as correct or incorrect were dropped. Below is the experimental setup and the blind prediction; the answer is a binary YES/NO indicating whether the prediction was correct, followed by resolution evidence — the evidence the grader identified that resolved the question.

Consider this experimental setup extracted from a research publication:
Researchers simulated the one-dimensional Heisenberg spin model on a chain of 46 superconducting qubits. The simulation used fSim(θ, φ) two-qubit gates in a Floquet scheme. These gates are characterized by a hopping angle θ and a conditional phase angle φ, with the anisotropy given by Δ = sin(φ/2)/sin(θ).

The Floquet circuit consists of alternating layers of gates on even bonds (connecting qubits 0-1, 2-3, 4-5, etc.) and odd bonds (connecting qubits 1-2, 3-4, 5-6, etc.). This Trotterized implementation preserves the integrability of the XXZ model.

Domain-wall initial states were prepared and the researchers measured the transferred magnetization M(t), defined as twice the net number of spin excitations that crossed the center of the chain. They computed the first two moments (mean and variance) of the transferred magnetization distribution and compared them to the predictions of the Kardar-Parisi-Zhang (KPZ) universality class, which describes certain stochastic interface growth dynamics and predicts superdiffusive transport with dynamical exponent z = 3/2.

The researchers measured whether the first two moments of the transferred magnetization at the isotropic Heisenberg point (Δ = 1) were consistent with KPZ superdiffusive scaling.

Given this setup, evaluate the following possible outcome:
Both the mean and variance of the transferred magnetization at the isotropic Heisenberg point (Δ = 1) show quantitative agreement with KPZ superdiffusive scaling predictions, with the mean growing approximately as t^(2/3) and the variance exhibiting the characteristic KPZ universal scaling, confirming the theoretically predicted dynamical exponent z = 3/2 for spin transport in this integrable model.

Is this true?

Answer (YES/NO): YES